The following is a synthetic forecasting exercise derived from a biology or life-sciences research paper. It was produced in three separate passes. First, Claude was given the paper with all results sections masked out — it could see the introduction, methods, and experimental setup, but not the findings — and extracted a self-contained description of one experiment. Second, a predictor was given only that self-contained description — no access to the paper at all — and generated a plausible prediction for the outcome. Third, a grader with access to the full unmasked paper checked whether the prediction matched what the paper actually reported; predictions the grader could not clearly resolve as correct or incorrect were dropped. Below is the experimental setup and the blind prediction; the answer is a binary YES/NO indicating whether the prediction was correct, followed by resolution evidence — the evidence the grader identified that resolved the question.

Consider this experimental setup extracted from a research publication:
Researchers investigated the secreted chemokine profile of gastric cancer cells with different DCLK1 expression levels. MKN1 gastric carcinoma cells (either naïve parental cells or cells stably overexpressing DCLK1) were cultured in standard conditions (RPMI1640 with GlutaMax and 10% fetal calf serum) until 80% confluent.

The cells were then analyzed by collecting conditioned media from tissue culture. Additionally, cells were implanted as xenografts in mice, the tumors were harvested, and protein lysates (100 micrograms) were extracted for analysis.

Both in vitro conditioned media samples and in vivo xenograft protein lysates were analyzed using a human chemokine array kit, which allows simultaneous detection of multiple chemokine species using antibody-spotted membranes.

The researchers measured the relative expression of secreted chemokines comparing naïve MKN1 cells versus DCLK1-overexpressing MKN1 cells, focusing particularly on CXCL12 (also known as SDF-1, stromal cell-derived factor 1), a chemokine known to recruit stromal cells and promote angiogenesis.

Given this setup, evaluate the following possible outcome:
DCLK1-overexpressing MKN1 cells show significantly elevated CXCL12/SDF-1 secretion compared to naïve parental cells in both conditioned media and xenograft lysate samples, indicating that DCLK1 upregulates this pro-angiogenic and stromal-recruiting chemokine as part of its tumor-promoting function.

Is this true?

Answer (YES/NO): YES